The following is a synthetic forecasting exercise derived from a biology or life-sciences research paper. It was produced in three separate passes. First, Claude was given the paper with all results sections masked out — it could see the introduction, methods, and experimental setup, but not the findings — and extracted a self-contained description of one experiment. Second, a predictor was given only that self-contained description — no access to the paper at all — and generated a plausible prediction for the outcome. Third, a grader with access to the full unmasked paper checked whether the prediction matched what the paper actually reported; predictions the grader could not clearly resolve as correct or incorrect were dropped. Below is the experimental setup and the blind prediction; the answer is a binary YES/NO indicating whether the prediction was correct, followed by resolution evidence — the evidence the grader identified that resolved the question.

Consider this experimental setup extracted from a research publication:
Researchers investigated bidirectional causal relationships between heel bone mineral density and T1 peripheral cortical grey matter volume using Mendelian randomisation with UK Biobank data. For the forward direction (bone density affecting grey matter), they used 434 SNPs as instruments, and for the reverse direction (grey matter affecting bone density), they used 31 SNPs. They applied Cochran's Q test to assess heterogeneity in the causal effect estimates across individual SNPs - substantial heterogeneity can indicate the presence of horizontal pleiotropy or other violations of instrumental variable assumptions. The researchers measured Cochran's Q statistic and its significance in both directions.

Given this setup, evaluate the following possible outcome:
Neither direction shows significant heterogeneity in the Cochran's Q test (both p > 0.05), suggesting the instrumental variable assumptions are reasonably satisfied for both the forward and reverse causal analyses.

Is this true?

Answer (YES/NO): NO